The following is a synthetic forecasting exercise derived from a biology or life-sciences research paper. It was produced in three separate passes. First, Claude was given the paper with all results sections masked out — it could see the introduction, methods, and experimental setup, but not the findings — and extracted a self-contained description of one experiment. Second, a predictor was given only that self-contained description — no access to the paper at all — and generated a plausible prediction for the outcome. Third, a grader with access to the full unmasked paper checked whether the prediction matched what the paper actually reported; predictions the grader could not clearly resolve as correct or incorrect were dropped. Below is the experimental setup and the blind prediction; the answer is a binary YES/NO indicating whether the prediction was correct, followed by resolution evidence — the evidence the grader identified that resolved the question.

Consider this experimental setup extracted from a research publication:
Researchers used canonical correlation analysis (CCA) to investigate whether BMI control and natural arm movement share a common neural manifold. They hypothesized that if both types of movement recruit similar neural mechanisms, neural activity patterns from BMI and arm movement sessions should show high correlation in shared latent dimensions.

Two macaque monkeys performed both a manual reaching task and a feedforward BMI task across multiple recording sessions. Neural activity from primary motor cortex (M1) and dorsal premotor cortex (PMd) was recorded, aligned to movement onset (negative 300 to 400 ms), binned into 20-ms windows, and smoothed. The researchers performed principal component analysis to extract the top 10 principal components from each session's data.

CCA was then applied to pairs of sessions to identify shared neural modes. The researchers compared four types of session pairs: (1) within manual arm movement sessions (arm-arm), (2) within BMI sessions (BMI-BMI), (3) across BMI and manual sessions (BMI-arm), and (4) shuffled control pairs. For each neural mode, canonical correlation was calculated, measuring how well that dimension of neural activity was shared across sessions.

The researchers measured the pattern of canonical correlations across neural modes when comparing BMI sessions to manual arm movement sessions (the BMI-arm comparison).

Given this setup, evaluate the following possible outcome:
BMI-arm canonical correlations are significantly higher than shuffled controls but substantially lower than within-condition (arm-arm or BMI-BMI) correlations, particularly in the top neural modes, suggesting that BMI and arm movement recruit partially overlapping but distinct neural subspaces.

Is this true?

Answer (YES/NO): NO